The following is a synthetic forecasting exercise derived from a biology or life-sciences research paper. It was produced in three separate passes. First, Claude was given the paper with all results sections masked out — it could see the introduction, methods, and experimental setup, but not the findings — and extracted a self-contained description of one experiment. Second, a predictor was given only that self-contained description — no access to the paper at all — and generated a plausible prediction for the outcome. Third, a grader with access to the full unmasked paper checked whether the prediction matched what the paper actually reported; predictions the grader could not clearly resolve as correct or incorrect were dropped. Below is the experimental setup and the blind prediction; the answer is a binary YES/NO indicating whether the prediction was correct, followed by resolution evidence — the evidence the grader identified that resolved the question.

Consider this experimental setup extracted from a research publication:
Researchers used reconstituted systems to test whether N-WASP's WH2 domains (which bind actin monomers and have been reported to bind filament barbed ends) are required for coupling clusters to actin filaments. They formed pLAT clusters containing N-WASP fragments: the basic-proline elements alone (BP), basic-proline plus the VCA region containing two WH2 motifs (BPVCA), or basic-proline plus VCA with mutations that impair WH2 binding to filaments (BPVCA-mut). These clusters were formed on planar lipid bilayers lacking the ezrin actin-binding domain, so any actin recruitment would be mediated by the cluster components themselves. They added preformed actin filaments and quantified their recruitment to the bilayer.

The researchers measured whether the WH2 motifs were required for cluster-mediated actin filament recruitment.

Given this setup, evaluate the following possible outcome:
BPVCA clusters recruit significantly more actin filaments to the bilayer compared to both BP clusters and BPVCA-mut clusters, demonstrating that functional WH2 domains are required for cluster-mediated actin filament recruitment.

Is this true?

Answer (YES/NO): NO